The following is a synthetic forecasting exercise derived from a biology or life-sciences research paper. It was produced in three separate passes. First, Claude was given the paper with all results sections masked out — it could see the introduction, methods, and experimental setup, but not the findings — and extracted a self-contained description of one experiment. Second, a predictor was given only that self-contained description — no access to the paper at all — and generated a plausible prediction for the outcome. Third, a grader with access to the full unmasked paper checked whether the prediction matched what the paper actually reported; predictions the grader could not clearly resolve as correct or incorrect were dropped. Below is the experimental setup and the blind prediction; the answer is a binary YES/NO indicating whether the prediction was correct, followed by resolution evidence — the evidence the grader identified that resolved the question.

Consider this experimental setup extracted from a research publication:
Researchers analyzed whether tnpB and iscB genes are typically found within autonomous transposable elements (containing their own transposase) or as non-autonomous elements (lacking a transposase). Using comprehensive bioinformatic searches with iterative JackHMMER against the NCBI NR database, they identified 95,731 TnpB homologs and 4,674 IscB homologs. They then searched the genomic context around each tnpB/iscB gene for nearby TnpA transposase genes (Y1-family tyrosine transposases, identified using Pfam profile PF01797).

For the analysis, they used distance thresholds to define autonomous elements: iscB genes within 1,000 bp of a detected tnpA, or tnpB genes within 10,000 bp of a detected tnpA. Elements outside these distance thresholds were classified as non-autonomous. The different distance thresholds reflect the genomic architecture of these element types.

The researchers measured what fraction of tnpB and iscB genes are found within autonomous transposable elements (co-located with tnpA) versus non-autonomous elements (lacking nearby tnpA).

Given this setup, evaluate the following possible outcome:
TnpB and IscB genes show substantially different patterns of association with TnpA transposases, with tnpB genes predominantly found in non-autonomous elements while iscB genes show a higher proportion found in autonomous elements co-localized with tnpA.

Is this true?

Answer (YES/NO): NO